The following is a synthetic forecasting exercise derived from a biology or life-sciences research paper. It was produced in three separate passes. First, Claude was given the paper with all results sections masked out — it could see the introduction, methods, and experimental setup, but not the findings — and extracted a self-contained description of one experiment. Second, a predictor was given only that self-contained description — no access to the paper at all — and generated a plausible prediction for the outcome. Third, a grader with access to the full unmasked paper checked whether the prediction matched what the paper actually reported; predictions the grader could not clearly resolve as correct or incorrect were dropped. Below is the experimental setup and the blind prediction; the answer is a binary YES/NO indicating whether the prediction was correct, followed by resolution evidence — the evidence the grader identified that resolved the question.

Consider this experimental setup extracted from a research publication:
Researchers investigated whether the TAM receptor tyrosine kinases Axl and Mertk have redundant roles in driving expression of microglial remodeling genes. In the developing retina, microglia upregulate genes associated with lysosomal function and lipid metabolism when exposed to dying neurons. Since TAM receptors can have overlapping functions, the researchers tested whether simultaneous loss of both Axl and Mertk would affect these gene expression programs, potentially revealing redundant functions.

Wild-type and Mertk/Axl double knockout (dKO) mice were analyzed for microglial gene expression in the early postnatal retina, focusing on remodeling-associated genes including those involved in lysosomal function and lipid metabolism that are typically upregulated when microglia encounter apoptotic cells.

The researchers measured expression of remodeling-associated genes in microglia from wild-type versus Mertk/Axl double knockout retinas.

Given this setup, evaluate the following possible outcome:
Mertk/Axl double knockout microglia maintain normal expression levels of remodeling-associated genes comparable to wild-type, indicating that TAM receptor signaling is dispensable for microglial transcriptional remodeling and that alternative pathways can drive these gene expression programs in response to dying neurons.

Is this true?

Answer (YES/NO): YES